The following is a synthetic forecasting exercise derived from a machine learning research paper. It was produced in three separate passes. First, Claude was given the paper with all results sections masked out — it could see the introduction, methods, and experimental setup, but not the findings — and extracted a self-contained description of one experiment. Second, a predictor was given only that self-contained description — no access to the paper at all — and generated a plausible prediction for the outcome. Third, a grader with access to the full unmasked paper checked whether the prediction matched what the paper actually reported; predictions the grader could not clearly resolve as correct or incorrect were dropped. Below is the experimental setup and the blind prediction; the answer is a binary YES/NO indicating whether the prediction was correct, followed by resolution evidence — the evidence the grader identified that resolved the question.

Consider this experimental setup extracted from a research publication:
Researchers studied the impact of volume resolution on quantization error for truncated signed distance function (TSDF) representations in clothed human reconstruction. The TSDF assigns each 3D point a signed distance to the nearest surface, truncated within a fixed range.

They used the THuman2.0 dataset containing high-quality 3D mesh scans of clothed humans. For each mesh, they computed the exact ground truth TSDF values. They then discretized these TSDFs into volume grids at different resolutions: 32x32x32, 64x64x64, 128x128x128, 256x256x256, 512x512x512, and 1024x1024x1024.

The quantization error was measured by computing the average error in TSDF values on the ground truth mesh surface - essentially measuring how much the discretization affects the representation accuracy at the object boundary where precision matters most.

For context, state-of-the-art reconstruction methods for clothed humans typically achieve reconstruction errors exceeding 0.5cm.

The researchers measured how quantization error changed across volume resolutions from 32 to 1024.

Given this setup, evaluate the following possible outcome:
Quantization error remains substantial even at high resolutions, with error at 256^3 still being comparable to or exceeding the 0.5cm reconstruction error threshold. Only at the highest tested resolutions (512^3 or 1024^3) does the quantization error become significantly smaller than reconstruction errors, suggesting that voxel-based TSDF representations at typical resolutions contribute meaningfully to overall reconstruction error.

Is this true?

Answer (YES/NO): NO